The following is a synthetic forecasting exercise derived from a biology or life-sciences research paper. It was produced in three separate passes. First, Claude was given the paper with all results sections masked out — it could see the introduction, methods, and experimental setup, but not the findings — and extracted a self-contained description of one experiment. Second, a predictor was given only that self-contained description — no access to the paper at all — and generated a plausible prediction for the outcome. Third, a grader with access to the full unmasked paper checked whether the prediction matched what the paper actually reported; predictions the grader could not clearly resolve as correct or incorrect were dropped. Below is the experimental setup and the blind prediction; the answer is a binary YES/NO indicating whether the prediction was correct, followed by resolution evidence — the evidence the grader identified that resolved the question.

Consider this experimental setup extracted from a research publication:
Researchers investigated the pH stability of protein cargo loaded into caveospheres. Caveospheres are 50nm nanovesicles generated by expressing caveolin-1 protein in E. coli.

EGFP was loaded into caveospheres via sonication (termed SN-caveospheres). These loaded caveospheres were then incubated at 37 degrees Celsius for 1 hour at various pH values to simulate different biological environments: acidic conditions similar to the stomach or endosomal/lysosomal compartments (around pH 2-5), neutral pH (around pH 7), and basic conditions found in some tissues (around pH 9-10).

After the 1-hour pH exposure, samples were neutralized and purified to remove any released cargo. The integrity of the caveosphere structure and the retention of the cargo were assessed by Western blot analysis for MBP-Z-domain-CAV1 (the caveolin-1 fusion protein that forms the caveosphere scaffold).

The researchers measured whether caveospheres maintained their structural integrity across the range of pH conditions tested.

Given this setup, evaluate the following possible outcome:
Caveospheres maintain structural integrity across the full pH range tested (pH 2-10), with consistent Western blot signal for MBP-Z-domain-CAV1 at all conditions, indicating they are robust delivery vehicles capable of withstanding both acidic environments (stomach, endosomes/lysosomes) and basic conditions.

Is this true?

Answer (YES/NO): NO